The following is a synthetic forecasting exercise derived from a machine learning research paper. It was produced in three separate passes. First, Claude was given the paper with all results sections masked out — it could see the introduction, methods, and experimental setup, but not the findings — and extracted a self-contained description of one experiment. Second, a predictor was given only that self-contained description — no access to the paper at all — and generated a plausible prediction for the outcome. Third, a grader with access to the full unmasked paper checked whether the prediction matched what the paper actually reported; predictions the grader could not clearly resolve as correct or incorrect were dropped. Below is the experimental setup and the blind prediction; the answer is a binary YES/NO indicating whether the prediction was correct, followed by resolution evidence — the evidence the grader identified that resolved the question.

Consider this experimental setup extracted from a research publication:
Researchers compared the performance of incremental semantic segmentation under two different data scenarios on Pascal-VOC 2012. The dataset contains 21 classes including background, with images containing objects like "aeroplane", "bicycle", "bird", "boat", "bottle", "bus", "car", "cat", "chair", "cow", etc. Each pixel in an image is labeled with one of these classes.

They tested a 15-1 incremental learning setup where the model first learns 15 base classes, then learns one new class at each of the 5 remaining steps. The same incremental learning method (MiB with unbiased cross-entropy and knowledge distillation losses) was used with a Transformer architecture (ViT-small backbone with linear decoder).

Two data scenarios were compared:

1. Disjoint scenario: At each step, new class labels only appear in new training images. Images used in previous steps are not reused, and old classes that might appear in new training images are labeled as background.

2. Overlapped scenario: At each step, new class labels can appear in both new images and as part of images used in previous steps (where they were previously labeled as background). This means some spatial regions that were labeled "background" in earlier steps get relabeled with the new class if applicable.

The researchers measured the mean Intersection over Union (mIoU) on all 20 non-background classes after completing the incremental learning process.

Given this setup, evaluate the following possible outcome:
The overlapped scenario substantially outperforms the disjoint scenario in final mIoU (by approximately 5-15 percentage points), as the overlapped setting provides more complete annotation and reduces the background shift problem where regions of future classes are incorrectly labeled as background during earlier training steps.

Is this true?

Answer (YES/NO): NO